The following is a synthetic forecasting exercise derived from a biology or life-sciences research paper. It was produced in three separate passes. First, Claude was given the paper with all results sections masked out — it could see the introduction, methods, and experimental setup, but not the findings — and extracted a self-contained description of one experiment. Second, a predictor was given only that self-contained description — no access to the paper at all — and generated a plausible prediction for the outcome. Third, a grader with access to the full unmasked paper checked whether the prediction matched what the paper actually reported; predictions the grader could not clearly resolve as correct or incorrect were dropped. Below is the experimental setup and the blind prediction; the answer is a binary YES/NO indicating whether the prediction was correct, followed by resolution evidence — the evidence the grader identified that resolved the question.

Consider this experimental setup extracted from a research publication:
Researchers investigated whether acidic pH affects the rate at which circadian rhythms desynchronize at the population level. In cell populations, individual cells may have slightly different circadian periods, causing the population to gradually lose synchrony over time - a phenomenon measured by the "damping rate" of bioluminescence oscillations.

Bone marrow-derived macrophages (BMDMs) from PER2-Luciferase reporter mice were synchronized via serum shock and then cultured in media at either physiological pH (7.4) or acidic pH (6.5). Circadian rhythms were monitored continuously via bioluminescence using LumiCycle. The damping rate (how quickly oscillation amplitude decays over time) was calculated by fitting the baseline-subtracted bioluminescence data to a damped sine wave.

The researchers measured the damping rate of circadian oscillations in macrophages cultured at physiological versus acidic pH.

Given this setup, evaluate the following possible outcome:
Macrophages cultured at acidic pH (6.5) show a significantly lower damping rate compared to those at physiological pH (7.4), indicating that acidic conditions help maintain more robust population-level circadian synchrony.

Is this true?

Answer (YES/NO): NO